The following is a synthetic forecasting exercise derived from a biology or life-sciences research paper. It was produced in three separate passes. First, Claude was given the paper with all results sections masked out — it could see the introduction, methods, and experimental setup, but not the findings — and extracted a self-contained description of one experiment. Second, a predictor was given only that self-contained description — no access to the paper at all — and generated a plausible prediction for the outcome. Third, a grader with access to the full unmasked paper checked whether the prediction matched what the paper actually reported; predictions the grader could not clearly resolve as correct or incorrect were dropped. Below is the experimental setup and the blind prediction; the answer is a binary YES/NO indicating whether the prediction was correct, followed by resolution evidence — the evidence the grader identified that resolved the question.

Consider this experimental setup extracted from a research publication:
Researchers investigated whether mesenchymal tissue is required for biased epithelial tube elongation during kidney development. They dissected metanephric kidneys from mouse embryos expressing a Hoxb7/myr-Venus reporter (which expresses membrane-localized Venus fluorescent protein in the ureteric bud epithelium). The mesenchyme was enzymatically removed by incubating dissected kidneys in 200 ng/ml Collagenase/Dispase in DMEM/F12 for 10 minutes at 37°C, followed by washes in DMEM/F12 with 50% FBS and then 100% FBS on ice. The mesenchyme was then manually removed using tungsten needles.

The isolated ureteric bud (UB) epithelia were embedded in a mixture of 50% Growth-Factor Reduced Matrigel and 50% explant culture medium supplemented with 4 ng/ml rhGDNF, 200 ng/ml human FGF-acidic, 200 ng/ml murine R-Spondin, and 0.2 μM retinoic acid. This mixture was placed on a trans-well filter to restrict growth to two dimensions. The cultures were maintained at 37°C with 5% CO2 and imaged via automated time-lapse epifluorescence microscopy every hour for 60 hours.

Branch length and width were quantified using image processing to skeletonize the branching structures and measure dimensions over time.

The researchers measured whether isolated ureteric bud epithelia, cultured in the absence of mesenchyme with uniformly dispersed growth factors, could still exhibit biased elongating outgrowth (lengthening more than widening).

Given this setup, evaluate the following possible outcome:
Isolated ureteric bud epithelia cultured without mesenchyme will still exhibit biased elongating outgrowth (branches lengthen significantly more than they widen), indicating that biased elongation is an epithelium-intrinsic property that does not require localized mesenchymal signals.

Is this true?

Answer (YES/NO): YES